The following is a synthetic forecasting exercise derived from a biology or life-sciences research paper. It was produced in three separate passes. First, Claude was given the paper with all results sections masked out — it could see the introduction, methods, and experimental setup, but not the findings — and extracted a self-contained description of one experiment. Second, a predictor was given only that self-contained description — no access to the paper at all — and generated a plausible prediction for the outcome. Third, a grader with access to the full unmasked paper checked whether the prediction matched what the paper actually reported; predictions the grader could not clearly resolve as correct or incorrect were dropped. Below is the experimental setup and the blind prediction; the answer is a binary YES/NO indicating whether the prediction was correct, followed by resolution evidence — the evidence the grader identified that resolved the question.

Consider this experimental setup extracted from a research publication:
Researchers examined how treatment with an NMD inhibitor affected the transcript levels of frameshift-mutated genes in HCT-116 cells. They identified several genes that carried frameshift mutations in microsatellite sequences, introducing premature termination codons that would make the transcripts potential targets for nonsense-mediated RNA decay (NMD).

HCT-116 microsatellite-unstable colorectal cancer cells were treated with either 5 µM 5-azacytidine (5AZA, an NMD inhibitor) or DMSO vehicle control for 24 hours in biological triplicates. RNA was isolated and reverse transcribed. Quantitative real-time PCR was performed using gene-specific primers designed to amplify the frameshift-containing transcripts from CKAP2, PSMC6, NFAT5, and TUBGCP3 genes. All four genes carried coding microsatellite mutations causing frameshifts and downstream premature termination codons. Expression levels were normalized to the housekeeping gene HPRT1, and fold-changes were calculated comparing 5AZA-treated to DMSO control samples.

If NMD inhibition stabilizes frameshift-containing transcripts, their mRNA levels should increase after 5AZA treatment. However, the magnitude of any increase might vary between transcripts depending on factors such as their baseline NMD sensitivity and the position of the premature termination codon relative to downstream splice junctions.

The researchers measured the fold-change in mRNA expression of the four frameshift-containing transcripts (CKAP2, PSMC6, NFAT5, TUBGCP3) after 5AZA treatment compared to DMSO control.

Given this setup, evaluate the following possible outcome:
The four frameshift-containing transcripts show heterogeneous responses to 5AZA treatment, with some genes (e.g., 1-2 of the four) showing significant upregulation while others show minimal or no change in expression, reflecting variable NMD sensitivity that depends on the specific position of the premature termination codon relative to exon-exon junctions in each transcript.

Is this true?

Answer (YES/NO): NO